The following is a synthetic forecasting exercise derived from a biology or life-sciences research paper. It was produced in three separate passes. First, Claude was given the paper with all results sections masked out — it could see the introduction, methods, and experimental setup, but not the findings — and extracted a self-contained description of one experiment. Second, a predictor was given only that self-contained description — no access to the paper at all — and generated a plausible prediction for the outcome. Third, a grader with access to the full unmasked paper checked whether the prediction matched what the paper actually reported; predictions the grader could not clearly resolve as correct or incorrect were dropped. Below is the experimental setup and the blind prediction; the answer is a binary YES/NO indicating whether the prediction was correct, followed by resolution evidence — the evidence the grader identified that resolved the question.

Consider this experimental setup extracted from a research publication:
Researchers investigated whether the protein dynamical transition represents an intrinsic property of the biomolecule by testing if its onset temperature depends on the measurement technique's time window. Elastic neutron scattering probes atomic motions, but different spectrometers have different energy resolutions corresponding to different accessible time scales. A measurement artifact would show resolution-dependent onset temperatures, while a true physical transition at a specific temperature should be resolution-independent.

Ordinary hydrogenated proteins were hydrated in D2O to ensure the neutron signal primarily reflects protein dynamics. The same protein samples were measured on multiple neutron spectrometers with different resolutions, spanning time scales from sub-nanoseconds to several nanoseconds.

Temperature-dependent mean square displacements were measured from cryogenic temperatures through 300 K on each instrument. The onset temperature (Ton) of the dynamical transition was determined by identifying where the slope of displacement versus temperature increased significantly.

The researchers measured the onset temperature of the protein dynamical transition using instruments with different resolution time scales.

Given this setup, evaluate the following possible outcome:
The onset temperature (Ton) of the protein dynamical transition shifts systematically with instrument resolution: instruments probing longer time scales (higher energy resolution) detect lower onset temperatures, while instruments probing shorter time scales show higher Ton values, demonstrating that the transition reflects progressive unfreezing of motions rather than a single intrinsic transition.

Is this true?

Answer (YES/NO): NO